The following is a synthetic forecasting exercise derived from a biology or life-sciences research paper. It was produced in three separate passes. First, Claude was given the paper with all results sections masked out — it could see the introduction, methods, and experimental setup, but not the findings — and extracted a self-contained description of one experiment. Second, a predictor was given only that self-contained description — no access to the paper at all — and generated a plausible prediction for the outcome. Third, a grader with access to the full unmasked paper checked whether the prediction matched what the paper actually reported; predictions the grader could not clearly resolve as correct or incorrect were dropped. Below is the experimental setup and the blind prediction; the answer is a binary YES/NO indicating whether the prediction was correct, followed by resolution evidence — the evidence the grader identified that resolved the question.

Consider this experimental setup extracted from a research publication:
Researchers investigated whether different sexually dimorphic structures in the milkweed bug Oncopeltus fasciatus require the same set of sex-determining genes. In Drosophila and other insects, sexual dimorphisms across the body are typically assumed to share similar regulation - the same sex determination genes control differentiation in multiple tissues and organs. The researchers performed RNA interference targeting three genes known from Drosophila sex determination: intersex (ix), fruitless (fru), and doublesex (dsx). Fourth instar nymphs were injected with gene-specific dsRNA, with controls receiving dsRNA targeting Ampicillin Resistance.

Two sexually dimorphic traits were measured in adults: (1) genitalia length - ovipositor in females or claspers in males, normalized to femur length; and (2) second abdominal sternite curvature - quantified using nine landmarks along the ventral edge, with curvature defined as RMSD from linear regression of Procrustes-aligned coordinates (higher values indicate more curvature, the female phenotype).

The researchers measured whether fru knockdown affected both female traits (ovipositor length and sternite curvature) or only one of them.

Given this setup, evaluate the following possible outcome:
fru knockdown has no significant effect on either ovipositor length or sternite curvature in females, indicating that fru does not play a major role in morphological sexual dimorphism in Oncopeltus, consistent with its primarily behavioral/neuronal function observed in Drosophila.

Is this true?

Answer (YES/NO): NO